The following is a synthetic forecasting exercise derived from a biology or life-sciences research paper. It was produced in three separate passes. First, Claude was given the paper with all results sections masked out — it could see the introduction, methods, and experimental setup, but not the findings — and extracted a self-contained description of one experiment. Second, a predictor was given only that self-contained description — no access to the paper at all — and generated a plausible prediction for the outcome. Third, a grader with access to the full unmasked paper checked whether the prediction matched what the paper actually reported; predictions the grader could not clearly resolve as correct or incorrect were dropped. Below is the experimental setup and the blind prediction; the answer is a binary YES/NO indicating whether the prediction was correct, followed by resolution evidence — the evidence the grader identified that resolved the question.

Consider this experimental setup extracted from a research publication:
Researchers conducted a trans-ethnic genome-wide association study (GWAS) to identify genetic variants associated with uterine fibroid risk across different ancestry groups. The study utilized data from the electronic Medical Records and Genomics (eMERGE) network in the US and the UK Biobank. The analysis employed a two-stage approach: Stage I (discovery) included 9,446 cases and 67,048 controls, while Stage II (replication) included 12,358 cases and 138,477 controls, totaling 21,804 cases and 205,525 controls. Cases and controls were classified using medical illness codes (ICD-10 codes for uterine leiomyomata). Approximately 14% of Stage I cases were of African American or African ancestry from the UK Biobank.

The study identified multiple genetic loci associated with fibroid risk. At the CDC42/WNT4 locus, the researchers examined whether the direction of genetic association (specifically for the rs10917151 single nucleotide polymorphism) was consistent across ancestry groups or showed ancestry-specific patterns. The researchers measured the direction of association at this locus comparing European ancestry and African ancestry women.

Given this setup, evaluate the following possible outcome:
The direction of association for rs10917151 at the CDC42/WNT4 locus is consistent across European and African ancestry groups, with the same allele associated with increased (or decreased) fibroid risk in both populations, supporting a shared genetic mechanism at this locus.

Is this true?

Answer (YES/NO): NO